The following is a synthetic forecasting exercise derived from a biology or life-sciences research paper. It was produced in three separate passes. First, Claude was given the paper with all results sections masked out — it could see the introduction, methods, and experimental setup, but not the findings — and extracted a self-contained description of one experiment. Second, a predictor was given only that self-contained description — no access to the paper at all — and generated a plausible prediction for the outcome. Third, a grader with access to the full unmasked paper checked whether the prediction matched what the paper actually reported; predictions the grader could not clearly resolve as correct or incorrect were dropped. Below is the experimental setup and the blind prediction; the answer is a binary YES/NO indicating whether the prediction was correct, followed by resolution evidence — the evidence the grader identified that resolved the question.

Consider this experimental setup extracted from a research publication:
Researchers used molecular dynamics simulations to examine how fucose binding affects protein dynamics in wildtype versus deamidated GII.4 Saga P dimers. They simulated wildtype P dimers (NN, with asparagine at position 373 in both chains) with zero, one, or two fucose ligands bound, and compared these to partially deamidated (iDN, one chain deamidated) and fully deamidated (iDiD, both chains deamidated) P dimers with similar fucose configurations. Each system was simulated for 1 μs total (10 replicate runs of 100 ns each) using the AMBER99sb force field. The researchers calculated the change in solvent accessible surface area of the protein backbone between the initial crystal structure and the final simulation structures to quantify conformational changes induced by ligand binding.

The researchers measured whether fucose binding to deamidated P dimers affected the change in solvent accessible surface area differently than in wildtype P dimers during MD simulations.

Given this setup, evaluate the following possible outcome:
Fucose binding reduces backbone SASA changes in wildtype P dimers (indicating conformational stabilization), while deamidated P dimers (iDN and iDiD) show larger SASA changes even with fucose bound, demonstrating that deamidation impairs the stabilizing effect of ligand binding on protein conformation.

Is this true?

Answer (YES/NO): NO